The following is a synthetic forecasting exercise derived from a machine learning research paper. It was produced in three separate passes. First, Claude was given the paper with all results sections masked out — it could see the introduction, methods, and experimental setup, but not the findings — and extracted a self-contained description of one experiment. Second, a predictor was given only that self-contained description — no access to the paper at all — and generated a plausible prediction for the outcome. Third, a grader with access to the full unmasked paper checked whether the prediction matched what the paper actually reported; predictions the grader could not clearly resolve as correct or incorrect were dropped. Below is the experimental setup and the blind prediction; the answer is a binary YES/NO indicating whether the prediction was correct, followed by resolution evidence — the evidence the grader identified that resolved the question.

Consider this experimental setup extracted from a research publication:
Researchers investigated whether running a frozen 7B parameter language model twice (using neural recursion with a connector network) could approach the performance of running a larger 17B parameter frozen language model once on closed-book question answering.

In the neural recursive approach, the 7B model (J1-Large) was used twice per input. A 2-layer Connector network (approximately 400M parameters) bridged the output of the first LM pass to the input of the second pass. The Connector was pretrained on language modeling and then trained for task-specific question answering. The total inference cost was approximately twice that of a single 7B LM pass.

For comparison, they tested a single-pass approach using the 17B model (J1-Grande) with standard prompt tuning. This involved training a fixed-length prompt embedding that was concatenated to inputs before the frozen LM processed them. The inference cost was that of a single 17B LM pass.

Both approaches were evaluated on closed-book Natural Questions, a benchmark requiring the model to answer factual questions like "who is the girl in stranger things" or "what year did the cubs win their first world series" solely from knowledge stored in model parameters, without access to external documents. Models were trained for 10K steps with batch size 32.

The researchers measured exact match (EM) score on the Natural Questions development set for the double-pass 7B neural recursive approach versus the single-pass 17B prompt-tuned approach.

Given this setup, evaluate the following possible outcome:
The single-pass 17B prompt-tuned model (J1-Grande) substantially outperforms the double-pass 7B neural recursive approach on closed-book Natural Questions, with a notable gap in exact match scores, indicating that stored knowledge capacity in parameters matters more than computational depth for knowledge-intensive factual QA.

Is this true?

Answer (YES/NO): NO